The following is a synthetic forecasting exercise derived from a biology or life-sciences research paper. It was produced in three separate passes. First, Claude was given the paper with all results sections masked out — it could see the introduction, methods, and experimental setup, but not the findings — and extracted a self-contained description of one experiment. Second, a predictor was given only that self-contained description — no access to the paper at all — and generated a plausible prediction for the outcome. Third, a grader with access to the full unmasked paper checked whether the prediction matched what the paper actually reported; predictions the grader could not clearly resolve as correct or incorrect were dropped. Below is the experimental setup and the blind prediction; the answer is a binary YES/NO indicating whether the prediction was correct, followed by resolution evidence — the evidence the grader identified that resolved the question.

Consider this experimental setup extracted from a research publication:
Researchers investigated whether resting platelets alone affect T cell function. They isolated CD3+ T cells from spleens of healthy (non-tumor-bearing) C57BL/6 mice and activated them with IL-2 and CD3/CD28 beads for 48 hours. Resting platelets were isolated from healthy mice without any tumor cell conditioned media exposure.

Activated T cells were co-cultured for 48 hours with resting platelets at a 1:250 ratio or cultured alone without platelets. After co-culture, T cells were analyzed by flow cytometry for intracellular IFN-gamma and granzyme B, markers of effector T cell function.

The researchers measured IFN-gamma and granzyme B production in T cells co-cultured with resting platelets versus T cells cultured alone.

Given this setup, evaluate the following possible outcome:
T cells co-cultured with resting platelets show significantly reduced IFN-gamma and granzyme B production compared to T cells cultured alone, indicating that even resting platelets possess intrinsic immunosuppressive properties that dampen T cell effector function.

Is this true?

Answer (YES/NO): NO